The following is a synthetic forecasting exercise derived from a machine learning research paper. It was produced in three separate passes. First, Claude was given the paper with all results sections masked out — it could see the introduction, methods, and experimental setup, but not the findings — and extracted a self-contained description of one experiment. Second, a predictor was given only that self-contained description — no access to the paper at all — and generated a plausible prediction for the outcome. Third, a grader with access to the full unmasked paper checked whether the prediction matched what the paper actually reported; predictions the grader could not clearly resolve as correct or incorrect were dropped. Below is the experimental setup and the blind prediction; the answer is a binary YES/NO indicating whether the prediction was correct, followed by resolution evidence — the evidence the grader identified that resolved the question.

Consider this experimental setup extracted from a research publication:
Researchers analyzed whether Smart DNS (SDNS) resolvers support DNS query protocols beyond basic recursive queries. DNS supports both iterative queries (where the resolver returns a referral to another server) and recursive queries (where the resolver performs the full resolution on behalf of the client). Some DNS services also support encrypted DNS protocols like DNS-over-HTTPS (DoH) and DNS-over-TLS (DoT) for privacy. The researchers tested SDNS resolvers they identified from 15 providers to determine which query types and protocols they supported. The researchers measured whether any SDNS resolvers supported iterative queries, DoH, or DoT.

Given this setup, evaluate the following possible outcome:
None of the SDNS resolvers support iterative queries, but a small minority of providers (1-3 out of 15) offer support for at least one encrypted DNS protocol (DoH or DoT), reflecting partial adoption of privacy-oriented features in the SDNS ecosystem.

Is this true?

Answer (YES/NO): NO